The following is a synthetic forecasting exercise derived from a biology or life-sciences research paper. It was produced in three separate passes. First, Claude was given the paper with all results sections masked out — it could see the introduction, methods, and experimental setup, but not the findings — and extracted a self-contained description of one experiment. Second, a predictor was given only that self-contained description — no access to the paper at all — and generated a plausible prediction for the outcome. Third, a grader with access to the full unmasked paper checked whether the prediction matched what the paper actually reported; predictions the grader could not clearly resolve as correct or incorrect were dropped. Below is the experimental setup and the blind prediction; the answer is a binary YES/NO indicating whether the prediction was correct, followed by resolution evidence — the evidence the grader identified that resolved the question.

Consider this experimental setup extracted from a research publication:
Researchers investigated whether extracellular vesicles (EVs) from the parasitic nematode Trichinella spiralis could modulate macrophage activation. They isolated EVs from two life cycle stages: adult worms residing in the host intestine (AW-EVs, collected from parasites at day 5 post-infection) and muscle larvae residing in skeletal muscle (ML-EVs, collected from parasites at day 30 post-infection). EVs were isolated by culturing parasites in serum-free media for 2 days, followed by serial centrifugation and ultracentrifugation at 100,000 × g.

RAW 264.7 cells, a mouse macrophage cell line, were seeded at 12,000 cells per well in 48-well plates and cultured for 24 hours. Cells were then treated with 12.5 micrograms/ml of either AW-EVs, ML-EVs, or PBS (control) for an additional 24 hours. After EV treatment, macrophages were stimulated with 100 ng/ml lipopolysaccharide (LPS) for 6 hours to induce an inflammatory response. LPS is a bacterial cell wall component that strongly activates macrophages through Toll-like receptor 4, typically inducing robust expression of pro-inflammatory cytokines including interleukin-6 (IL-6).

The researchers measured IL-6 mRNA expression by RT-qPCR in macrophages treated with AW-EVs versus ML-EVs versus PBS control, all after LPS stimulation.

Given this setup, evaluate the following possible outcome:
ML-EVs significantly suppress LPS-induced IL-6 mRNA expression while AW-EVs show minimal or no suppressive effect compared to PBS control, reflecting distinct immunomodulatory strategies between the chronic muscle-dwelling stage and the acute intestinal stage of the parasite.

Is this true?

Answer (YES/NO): NO